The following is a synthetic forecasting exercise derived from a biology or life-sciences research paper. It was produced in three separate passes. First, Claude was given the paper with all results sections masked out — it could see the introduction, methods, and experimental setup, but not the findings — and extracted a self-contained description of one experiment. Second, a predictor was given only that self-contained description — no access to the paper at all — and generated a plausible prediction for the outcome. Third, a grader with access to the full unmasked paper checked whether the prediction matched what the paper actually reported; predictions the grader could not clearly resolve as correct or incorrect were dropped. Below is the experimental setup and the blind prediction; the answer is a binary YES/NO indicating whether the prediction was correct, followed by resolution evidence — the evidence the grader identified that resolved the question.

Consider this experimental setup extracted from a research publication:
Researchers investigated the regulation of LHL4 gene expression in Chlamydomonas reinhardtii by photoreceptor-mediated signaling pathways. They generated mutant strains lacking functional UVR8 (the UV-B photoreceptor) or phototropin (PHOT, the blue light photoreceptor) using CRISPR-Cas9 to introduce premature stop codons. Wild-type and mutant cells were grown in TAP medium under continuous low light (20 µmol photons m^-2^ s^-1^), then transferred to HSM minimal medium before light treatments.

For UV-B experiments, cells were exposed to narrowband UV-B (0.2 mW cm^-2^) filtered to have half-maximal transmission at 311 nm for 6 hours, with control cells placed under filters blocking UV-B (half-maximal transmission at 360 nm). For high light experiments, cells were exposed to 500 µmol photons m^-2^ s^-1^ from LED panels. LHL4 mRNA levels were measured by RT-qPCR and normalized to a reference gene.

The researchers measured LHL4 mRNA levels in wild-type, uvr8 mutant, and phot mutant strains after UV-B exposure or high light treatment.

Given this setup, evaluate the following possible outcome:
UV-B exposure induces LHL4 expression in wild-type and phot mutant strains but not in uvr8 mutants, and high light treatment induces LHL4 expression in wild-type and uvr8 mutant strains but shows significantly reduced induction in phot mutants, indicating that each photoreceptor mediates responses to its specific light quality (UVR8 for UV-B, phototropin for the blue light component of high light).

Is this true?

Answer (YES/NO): NO